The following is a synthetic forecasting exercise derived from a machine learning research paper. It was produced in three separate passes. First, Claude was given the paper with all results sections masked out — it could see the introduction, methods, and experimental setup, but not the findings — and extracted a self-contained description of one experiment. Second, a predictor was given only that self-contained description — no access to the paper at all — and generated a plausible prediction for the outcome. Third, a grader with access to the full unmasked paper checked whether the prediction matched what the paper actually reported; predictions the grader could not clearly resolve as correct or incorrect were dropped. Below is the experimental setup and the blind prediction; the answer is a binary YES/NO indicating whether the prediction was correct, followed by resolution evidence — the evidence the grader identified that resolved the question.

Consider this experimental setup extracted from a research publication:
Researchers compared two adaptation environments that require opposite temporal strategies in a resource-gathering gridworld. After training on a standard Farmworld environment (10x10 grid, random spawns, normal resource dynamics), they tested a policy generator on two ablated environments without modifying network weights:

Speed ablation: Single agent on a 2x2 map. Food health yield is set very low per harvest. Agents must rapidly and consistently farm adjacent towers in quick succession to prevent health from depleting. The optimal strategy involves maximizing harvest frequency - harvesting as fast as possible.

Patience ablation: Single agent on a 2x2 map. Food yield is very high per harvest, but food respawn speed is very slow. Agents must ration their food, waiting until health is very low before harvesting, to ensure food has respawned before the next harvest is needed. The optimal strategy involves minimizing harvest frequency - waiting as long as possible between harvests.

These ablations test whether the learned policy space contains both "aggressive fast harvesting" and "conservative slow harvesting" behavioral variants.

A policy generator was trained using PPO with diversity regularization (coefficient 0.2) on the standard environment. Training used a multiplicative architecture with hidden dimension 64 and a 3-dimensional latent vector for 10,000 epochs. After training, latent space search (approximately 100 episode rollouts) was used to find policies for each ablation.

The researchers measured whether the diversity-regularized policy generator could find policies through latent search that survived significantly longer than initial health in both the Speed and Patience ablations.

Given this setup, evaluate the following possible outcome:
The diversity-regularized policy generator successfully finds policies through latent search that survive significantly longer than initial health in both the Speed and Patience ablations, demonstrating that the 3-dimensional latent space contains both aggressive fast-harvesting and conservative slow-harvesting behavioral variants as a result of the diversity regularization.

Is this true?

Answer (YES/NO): YES